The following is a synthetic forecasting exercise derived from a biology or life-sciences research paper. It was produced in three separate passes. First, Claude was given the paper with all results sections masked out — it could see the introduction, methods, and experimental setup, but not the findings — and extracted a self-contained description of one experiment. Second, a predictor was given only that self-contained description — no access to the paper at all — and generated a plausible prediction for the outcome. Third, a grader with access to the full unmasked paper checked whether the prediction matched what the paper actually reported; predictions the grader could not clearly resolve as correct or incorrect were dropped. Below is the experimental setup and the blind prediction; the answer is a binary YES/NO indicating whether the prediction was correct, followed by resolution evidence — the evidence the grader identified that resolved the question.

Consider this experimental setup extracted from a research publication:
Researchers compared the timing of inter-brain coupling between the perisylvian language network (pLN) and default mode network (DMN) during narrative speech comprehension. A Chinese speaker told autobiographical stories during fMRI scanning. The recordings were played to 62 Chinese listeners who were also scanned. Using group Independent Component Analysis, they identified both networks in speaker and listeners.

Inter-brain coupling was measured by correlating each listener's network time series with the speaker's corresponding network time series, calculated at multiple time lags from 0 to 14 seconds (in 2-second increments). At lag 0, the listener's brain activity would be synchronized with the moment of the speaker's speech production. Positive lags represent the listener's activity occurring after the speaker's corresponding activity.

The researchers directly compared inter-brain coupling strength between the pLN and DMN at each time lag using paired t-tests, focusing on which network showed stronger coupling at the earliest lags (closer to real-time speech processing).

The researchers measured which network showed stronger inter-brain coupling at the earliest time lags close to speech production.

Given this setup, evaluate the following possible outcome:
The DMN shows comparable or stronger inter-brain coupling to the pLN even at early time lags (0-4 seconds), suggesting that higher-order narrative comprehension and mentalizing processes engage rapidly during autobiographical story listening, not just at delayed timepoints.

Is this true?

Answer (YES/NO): NO